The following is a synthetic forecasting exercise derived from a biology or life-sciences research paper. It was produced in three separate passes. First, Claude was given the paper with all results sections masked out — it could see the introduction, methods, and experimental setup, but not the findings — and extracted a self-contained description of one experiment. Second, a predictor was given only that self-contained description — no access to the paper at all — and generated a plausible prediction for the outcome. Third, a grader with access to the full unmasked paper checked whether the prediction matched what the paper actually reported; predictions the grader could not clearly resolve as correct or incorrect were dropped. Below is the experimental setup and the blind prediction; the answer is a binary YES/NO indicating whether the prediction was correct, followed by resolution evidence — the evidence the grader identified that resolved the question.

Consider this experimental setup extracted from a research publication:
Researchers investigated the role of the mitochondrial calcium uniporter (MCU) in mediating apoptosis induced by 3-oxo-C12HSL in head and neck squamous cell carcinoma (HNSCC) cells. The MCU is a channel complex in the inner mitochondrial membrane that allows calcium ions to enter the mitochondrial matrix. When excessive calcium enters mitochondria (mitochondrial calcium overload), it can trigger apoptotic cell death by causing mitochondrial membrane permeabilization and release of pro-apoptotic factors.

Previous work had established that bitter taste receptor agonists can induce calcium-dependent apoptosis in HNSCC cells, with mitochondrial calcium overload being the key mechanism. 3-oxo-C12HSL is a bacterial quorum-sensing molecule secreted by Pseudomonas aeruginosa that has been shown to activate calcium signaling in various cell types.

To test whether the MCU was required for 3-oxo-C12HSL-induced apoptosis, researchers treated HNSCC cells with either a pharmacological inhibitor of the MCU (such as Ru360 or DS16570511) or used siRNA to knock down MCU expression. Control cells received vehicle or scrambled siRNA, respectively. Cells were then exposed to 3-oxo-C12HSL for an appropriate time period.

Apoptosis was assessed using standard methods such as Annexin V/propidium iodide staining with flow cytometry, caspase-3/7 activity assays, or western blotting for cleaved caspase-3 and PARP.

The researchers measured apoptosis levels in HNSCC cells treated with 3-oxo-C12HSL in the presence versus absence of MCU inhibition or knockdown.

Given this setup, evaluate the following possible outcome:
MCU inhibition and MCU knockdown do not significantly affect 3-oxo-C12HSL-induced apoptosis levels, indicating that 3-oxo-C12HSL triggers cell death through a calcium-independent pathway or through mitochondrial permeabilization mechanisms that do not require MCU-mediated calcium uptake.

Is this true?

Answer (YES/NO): NO